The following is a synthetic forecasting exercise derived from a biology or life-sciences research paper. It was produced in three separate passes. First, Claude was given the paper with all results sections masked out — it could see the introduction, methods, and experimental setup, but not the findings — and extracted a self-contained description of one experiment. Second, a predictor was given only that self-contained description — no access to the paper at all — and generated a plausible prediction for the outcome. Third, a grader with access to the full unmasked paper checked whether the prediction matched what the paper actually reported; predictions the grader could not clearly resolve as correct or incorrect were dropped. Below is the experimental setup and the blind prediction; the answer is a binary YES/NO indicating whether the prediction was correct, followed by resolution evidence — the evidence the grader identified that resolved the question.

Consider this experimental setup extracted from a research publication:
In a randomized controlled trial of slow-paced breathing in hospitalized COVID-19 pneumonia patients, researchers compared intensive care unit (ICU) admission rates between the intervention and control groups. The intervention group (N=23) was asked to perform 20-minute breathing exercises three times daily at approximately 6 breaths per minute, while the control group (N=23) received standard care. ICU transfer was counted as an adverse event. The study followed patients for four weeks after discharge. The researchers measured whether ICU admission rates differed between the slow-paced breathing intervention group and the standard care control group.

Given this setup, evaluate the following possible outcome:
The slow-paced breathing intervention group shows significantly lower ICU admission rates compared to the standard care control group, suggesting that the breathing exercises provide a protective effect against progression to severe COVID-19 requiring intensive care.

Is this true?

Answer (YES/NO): NO